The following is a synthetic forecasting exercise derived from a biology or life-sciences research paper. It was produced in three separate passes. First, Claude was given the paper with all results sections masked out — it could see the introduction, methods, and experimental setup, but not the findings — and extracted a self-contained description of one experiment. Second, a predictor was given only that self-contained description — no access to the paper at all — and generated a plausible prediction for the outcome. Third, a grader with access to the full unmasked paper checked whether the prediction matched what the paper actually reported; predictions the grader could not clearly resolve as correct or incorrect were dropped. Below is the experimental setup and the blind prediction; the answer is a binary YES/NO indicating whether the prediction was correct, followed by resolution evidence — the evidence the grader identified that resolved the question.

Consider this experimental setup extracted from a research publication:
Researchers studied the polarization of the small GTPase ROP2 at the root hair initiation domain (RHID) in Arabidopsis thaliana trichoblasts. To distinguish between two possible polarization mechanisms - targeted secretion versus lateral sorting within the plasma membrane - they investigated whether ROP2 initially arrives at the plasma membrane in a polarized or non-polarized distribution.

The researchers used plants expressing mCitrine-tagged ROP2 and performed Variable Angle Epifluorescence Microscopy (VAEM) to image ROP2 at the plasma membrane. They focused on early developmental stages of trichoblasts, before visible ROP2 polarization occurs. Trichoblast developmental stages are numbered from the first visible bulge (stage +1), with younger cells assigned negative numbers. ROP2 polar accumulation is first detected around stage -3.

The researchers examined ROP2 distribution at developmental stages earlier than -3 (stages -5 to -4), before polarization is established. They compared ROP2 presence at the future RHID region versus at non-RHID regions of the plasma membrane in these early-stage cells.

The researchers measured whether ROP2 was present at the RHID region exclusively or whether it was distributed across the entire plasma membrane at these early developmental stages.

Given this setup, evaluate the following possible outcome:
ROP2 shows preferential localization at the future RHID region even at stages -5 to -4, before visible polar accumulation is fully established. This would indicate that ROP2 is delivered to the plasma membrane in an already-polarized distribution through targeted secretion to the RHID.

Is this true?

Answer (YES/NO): NO